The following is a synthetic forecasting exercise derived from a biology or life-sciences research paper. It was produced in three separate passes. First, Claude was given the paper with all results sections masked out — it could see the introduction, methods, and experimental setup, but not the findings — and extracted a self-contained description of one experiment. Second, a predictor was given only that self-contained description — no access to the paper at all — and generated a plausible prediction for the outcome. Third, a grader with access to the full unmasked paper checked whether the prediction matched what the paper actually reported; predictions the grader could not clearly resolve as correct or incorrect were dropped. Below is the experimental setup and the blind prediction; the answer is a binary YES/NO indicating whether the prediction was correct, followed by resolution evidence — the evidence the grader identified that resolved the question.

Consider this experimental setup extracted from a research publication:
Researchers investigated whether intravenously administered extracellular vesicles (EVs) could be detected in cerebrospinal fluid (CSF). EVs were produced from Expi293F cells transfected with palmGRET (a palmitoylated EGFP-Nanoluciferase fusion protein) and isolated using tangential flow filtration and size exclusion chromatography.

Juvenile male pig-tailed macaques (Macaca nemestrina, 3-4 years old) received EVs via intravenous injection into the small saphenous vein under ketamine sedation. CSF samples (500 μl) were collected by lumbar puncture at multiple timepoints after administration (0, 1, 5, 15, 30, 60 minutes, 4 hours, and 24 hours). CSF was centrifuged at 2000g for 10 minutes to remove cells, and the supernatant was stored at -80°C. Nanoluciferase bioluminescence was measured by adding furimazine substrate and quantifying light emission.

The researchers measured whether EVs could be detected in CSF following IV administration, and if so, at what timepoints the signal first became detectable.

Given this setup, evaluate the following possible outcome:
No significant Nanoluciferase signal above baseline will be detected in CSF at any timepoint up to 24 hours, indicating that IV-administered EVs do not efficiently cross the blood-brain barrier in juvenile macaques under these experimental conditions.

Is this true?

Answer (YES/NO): NO